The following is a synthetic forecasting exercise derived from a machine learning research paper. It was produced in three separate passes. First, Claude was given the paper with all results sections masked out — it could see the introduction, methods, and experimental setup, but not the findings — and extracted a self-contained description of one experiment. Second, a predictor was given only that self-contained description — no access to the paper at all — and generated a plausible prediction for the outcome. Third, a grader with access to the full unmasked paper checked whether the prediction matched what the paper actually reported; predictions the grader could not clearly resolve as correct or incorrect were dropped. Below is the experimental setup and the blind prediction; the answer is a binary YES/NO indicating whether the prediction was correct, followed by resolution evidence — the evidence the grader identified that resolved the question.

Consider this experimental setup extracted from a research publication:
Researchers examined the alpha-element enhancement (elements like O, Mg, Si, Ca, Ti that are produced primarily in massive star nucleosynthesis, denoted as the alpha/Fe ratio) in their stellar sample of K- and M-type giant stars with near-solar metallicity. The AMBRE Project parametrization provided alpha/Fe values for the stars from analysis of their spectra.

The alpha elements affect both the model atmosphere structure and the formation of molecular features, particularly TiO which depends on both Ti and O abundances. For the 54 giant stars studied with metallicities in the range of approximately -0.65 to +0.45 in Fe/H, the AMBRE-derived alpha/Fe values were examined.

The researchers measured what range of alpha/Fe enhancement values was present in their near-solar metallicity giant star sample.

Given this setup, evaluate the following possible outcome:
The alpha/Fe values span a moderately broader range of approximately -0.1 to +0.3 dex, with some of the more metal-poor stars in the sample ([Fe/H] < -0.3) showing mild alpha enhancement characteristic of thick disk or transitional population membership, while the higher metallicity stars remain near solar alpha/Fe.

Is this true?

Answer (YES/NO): NO